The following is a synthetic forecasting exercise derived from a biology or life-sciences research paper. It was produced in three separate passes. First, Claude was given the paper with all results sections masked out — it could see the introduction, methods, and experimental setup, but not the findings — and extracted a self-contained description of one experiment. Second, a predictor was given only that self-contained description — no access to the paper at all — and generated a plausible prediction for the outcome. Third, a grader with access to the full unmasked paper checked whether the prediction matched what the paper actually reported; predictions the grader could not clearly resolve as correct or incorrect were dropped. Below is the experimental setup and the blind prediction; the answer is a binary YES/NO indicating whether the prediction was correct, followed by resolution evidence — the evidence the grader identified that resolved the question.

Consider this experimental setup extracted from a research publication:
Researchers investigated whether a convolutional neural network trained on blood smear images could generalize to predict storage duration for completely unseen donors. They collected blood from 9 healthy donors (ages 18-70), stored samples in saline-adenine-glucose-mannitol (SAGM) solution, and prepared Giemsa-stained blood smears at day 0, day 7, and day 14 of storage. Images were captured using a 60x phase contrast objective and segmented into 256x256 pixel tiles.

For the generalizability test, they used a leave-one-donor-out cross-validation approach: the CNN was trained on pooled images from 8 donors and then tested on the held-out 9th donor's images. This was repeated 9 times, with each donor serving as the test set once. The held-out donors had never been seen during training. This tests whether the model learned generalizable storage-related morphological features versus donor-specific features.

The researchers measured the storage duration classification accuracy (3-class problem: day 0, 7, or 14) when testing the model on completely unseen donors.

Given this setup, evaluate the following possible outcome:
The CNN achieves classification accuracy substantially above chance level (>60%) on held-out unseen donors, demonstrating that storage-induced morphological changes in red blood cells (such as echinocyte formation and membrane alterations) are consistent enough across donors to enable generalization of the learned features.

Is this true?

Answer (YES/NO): YES